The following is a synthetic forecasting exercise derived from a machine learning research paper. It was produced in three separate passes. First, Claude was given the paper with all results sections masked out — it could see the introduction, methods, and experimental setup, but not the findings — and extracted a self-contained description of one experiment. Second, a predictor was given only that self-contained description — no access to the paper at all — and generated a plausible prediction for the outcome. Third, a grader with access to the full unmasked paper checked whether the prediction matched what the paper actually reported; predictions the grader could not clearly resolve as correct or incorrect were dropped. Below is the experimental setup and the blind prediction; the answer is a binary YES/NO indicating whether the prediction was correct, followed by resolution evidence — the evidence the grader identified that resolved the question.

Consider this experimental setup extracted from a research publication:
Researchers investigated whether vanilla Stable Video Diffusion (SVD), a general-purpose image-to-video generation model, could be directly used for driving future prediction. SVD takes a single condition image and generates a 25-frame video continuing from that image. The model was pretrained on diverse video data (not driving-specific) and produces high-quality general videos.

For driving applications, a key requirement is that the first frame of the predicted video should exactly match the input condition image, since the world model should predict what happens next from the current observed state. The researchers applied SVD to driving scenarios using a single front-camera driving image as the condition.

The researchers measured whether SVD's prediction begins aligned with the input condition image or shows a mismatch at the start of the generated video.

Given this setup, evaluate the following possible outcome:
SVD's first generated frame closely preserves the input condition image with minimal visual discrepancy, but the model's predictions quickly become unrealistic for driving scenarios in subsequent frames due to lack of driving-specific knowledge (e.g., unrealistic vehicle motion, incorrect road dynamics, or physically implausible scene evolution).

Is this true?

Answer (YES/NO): NO